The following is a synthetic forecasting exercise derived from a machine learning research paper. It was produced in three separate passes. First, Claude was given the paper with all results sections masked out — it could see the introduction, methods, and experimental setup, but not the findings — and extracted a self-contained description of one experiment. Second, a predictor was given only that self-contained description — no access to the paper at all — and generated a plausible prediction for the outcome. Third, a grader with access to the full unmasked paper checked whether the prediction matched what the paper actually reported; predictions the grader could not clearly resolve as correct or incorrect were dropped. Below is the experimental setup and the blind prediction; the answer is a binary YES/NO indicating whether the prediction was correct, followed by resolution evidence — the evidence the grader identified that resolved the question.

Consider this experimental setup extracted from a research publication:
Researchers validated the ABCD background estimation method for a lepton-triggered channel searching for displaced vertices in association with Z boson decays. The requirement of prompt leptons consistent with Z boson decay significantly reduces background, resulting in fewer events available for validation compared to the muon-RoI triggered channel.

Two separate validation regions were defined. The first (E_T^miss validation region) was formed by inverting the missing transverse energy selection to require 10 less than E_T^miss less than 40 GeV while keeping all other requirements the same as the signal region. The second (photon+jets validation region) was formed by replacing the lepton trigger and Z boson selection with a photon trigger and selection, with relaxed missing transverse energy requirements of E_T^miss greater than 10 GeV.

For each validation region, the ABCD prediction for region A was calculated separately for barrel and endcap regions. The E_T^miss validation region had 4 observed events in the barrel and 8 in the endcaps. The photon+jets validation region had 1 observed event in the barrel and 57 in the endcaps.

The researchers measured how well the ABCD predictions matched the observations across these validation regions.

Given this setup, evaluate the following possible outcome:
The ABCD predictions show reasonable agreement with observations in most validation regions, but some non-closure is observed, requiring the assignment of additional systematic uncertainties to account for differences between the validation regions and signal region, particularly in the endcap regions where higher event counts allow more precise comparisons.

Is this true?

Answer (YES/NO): NO